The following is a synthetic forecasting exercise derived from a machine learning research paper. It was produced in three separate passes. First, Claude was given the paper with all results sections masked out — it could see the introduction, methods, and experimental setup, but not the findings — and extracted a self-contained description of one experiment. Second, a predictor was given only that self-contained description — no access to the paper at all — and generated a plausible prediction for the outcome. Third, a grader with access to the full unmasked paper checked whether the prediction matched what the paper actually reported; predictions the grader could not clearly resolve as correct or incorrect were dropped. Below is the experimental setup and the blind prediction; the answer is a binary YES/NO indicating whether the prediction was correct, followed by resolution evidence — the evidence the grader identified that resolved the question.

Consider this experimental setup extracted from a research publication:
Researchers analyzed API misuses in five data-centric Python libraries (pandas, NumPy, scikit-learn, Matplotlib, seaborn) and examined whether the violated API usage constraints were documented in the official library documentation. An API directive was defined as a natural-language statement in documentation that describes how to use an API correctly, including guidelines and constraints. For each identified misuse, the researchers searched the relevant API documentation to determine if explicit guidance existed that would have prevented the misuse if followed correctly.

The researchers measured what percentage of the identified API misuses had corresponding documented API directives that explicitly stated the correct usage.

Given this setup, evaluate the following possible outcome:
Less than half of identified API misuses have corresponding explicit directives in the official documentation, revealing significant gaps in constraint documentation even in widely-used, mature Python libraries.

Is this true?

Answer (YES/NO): YES